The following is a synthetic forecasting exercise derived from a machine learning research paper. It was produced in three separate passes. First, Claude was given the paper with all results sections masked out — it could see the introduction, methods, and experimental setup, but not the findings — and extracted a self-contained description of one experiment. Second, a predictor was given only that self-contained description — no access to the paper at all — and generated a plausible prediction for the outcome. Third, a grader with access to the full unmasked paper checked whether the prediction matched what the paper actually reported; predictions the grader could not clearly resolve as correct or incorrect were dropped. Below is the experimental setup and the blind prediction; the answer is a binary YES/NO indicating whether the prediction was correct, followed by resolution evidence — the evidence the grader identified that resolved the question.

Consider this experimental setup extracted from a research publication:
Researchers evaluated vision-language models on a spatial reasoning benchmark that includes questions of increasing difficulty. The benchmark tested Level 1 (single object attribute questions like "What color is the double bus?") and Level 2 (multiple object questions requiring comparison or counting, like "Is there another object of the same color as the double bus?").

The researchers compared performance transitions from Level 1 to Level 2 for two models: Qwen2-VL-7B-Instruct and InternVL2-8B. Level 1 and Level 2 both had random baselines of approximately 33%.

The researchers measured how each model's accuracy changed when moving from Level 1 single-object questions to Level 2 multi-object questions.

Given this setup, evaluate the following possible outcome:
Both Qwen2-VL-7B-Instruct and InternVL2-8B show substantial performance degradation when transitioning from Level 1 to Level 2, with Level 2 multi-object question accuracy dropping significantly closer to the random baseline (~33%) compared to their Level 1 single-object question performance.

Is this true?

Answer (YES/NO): NO